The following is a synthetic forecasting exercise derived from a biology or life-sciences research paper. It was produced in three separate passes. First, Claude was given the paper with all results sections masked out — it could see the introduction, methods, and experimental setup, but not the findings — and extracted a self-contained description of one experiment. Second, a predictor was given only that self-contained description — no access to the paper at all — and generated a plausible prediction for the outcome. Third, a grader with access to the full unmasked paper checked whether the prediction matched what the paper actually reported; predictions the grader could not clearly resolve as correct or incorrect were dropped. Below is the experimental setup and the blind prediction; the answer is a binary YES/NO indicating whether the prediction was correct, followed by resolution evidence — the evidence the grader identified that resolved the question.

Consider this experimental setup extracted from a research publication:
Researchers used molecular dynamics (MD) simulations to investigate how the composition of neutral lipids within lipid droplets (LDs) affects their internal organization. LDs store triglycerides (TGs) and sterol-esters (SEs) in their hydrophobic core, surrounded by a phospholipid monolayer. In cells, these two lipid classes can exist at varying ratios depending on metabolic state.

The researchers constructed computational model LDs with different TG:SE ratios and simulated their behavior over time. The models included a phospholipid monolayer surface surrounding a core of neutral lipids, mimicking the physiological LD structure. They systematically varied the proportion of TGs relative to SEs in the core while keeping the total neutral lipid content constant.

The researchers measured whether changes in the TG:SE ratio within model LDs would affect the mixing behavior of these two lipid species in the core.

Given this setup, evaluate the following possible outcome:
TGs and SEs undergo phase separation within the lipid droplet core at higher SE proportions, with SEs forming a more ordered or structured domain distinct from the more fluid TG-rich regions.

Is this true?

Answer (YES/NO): NO